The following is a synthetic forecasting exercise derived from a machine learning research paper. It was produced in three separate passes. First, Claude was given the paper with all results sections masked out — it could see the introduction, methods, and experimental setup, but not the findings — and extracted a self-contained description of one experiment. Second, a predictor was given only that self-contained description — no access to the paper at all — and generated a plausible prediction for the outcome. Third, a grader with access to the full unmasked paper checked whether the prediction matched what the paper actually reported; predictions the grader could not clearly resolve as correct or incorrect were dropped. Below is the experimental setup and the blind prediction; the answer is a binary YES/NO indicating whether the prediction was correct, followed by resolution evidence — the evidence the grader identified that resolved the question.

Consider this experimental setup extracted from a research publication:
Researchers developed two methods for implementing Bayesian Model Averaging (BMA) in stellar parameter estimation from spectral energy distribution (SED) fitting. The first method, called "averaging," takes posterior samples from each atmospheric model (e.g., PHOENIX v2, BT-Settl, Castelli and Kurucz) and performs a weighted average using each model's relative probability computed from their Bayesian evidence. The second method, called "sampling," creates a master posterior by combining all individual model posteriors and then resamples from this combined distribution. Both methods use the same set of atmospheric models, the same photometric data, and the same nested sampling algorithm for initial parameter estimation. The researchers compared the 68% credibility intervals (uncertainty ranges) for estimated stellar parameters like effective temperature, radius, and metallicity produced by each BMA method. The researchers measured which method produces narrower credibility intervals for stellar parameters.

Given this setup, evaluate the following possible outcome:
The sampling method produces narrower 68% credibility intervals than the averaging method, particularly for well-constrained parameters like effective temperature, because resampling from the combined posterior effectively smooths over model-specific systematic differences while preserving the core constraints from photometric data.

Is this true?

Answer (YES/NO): NO